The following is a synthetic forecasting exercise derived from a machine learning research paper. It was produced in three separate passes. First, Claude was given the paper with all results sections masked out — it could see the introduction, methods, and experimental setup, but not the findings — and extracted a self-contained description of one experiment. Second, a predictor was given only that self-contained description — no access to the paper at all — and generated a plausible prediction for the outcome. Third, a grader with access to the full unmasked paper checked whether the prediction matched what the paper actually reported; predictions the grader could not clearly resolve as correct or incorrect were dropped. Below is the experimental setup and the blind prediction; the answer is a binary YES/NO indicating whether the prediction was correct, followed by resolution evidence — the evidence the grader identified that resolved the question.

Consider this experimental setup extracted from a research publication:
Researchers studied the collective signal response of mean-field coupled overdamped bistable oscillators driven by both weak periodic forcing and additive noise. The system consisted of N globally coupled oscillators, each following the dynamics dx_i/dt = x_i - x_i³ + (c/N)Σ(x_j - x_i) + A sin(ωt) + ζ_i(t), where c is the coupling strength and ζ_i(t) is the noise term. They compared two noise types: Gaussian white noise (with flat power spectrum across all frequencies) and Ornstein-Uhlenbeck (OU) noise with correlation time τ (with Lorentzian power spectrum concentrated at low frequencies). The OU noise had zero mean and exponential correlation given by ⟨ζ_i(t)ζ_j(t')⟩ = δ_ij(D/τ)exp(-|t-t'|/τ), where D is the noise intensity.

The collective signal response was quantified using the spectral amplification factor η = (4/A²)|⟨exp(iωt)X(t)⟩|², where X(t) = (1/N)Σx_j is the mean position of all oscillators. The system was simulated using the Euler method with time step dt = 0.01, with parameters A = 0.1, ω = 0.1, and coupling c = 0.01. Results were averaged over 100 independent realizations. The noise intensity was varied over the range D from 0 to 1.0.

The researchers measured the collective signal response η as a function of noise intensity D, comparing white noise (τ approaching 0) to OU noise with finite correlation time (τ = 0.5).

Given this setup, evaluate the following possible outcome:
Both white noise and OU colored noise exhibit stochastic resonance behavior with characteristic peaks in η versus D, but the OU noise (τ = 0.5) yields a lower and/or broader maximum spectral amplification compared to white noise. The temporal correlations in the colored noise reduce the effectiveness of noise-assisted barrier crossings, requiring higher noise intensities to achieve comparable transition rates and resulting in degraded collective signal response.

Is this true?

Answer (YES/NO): YES